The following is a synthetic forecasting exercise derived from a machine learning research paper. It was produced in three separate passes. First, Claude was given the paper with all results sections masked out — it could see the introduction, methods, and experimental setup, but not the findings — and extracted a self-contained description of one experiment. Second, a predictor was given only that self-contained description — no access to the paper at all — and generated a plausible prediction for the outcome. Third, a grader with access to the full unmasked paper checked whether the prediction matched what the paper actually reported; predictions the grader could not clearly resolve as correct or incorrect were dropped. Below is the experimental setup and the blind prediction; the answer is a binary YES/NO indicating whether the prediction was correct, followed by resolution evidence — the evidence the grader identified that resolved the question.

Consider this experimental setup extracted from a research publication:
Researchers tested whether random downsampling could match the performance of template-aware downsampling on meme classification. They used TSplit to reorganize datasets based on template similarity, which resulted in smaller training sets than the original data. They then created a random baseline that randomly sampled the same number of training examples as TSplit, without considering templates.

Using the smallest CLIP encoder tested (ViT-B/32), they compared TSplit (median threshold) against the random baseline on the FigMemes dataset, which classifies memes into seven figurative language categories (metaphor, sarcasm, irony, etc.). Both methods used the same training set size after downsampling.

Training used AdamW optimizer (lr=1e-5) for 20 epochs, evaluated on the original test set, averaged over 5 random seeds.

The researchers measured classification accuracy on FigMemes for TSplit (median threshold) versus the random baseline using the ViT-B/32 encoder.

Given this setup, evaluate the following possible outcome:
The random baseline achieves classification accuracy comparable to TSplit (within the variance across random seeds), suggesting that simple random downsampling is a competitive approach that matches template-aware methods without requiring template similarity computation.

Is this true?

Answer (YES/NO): YES